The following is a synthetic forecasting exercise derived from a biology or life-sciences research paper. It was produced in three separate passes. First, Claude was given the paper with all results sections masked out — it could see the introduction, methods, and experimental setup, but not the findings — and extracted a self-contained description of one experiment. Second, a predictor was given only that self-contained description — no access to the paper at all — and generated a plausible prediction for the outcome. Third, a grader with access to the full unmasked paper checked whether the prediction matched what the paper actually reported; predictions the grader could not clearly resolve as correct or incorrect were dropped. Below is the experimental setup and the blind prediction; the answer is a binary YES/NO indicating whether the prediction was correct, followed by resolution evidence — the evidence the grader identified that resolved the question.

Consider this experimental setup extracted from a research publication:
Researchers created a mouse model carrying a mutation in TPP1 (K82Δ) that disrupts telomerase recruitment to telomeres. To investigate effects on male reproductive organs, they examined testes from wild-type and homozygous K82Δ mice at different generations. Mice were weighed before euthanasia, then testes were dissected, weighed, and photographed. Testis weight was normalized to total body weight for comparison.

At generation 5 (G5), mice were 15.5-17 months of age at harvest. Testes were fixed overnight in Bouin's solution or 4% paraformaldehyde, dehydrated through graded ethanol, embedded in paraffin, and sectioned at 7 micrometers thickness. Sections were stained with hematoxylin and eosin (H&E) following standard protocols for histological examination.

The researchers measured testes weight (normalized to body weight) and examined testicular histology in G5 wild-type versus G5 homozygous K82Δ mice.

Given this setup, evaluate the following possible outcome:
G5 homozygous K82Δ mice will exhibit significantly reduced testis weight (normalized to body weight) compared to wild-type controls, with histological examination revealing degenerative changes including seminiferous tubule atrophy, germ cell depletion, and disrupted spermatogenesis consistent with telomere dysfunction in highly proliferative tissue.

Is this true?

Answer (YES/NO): NO